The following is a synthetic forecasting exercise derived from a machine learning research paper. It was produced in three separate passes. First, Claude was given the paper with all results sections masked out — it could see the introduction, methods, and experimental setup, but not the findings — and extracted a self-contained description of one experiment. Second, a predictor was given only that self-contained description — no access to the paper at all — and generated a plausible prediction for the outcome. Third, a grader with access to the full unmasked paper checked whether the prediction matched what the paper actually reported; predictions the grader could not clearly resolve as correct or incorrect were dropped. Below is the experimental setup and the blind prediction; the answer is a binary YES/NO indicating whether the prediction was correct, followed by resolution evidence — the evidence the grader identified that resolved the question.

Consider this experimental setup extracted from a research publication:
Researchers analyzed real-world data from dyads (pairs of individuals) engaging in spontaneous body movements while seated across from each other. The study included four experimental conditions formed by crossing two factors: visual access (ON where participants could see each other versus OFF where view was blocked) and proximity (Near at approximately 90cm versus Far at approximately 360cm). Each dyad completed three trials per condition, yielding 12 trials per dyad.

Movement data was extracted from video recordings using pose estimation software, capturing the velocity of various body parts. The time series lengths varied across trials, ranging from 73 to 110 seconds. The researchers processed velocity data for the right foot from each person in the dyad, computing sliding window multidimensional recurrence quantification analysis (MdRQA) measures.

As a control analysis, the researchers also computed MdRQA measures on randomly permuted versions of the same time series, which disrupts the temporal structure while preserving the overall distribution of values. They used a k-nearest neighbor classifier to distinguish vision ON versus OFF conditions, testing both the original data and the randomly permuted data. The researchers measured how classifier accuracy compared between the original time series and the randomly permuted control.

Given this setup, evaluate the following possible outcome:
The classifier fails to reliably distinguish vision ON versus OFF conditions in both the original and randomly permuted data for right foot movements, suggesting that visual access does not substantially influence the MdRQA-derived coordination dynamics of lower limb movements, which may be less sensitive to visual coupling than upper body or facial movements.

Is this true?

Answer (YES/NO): NO